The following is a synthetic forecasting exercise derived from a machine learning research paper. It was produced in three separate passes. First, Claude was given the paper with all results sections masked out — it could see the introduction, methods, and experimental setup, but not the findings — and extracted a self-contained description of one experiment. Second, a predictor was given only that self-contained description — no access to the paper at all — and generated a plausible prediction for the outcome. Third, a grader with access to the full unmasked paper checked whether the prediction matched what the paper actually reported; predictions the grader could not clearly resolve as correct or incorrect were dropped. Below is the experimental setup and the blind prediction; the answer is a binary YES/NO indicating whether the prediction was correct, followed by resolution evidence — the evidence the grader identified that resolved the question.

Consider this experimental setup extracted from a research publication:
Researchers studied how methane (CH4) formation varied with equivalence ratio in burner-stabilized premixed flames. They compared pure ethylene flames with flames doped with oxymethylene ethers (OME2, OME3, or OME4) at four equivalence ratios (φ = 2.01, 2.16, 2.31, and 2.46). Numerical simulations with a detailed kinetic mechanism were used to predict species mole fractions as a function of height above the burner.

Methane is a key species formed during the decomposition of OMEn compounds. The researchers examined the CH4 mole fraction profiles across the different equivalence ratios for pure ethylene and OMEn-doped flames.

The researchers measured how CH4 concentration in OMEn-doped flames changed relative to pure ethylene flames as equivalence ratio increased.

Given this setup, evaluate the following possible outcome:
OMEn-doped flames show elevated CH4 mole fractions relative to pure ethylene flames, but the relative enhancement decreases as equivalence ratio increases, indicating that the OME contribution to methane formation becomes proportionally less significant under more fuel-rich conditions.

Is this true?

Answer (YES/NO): NO